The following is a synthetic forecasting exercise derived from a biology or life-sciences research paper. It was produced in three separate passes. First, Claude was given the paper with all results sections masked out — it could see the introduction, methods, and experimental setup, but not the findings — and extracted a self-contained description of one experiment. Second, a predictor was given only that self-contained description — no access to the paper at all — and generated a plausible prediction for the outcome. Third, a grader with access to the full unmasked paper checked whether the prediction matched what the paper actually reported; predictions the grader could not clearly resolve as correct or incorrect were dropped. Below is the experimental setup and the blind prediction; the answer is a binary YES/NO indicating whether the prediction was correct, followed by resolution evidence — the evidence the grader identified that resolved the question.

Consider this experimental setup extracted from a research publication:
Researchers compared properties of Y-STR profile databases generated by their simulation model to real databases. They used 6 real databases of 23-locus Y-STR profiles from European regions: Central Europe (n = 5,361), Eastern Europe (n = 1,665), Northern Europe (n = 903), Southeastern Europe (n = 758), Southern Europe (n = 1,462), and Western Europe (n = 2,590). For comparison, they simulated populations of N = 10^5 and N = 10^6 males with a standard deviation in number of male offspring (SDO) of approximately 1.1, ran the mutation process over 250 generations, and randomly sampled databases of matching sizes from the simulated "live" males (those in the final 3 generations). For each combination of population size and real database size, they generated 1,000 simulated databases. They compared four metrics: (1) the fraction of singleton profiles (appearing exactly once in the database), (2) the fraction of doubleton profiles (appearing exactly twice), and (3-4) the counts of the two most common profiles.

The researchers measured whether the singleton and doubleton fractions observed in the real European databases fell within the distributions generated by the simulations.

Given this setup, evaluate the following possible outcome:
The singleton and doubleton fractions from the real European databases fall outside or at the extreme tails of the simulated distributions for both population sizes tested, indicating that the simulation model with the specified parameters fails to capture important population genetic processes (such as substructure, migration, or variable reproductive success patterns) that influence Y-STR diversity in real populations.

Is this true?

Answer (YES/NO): NO